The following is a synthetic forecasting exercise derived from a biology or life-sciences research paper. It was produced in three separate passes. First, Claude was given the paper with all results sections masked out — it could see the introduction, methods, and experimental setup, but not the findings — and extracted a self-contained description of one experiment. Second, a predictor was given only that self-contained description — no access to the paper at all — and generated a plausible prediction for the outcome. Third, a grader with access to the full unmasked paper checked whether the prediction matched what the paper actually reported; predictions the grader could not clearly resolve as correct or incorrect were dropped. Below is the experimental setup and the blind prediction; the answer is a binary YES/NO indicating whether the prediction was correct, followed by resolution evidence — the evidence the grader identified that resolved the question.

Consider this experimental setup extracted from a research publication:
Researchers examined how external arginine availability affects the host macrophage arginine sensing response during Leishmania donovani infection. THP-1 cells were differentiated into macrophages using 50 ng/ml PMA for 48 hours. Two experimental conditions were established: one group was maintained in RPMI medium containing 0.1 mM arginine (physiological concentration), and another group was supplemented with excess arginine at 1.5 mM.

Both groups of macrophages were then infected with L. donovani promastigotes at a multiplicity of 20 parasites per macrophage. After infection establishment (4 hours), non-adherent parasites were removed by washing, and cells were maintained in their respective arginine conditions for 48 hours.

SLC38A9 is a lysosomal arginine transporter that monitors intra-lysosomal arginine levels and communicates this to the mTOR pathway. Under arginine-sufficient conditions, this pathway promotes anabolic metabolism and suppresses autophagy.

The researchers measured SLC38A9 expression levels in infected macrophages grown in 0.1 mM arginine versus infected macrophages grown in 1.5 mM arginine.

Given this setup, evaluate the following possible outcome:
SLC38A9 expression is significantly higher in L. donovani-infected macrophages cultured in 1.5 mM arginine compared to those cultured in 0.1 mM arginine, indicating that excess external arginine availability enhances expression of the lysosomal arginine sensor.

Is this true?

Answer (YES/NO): NO